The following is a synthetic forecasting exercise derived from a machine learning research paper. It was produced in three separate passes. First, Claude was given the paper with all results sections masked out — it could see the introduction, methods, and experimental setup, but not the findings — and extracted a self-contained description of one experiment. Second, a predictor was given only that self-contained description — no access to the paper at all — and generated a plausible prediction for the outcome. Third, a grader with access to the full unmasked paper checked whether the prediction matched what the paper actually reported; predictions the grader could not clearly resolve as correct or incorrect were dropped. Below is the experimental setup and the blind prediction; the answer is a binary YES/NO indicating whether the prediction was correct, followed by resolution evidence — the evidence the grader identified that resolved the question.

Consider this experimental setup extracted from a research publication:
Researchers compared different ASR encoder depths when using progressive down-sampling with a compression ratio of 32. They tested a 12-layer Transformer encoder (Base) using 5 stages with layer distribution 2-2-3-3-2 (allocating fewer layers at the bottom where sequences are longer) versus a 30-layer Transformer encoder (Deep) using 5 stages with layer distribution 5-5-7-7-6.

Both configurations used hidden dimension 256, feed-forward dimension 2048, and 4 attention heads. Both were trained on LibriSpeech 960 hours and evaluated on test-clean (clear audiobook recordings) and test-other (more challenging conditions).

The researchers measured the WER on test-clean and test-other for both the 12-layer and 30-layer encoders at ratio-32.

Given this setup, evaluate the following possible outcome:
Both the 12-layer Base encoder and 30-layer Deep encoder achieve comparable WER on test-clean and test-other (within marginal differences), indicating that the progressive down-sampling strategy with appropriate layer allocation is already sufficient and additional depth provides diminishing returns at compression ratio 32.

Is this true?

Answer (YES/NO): NO